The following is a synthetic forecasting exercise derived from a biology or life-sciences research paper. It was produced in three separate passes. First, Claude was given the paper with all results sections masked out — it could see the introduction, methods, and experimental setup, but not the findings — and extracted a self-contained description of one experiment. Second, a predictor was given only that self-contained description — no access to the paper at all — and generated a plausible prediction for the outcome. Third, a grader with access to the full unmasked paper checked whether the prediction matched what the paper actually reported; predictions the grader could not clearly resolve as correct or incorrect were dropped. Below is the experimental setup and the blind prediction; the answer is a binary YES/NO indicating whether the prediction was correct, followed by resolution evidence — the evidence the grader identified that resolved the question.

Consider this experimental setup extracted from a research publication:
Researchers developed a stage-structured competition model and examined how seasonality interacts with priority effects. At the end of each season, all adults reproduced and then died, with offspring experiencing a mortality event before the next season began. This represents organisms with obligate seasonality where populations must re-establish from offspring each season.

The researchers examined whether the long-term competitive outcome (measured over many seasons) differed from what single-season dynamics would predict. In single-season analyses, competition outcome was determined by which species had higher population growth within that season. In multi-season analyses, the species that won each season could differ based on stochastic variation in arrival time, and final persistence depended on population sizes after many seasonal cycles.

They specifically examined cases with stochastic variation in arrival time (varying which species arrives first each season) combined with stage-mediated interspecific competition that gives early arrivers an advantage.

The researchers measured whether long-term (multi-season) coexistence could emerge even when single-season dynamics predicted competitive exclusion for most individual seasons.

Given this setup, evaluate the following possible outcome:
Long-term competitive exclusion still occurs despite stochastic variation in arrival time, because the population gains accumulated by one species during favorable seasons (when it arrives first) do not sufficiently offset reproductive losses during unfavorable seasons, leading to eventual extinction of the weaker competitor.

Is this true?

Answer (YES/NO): NO